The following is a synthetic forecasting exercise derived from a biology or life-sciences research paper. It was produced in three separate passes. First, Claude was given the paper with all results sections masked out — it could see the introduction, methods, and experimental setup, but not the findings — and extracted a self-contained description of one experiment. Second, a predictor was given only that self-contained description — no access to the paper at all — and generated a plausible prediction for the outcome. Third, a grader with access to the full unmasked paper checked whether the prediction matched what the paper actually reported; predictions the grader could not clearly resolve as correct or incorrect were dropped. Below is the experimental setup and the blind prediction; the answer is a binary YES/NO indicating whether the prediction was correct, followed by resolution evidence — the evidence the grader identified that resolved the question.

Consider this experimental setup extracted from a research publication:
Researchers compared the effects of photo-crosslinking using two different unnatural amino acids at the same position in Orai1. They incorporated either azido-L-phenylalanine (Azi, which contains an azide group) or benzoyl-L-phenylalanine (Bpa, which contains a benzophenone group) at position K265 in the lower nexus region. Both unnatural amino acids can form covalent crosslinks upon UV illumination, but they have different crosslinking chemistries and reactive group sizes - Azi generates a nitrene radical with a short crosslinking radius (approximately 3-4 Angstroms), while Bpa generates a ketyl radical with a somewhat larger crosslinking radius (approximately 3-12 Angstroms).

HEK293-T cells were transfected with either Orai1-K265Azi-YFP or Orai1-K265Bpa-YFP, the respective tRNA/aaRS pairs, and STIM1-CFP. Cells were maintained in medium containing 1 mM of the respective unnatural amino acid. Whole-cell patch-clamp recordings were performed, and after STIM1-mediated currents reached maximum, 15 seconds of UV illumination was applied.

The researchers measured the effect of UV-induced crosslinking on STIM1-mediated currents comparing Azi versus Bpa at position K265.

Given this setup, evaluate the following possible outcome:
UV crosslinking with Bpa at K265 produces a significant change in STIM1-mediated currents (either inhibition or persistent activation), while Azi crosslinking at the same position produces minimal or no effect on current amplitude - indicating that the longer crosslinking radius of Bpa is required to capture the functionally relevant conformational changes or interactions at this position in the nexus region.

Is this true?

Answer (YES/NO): NO